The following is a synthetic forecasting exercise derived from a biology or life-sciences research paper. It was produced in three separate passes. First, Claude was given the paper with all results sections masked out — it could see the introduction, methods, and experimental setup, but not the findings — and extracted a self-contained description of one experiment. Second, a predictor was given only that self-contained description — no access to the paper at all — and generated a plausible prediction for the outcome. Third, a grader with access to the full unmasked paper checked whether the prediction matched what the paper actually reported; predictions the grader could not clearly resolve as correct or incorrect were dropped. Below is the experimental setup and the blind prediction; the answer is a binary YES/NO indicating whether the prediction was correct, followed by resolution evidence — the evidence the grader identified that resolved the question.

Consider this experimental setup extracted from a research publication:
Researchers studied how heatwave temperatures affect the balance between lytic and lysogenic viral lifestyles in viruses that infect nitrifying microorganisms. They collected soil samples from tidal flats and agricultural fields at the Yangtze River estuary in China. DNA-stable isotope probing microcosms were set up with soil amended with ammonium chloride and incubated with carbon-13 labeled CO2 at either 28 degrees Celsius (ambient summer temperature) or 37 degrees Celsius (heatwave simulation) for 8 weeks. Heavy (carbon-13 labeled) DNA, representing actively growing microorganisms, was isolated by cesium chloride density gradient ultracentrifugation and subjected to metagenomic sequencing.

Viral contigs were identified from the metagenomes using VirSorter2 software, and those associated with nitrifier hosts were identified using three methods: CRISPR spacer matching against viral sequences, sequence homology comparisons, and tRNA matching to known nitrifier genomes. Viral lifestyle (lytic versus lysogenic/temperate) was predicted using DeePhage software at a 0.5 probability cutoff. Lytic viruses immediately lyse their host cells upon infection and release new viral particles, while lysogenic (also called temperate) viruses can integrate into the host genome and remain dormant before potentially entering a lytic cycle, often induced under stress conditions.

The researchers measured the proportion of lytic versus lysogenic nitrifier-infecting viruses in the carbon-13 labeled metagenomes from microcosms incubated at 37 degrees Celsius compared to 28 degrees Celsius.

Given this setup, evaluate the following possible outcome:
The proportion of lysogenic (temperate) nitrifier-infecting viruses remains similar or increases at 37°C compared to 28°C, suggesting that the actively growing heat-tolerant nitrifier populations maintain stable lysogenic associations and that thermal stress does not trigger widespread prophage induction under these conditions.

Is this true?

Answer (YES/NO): YES